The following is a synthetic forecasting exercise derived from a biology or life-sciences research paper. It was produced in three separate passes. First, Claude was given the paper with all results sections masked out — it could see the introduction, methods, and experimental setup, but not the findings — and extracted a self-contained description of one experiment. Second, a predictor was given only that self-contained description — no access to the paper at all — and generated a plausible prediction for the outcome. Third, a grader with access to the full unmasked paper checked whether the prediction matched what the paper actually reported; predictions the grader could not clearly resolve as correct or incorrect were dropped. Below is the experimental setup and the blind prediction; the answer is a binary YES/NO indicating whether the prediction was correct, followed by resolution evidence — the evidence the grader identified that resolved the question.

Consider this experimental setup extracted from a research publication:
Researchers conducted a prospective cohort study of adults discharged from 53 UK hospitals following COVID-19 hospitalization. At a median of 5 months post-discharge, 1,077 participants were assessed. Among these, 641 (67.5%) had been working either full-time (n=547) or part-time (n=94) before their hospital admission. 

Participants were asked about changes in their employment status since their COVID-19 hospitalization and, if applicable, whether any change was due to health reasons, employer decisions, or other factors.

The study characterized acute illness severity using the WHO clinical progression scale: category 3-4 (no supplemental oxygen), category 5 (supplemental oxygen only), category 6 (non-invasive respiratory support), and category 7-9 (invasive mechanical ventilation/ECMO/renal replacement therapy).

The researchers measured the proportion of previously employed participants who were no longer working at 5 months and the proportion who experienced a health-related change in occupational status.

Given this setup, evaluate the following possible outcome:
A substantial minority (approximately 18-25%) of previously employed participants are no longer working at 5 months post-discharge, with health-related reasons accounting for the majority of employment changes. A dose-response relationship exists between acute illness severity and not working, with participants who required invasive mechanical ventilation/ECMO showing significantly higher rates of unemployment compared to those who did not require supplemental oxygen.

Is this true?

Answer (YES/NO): NO